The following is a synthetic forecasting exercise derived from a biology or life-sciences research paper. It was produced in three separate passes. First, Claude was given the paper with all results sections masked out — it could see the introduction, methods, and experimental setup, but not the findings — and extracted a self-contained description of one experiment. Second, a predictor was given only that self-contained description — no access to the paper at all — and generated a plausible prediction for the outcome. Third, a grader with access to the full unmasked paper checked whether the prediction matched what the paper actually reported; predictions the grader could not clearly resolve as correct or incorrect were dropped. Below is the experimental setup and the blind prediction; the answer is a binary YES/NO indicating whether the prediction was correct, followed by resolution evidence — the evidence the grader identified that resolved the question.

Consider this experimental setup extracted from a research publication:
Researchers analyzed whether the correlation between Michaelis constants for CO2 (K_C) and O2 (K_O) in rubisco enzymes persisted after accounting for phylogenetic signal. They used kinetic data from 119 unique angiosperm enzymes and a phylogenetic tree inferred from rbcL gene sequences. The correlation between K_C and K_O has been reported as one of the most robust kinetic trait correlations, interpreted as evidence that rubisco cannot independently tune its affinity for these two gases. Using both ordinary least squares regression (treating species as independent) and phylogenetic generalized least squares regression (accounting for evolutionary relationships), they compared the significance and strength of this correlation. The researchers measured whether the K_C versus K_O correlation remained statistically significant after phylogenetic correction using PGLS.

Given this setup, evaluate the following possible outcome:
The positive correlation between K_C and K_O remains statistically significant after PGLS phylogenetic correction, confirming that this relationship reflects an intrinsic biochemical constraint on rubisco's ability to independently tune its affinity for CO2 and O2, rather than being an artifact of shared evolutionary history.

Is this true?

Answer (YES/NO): NO